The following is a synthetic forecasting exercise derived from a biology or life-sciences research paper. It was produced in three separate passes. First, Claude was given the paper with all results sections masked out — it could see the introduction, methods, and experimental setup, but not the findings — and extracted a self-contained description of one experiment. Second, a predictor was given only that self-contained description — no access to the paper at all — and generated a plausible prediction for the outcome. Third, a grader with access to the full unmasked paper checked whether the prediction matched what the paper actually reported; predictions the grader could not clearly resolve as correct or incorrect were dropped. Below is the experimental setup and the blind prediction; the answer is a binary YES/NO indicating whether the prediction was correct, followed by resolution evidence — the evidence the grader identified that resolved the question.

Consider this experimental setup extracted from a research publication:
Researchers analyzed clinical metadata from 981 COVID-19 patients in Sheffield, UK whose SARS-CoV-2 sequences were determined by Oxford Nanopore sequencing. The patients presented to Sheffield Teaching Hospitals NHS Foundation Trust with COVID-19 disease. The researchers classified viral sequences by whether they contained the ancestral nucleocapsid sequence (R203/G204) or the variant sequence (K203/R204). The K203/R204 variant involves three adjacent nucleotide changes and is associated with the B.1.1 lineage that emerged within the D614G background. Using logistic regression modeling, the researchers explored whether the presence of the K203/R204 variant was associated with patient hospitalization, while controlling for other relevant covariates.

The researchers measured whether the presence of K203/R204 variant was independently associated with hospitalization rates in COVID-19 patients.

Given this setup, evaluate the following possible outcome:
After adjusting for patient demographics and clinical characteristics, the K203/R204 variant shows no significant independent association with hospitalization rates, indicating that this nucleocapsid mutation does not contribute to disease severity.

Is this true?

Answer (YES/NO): YES